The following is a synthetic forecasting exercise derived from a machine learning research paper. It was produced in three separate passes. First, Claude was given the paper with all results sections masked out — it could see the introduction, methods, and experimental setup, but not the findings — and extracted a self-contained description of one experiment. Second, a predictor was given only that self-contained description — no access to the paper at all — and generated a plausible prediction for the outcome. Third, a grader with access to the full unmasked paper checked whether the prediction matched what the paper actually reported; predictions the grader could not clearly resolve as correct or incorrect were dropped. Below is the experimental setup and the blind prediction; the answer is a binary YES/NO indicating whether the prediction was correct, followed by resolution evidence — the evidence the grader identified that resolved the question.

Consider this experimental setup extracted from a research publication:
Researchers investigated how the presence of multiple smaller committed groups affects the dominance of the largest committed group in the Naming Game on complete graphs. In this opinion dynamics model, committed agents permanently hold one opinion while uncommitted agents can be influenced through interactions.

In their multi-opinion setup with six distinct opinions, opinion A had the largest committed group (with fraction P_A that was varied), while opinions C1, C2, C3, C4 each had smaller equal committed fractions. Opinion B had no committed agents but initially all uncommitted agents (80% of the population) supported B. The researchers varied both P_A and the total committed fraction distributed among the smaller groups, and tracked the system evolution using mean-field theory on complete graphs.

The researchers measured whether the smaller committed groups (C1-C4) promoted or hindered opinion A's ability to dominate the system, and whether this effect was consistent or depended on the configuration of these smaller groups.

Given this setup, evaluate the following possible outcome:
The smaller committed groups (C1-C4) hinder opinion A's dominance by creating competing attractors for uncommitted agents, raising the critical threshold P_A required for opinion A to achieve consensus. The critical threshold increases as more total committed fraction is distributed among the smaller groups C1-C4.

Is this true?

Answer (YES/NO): NO